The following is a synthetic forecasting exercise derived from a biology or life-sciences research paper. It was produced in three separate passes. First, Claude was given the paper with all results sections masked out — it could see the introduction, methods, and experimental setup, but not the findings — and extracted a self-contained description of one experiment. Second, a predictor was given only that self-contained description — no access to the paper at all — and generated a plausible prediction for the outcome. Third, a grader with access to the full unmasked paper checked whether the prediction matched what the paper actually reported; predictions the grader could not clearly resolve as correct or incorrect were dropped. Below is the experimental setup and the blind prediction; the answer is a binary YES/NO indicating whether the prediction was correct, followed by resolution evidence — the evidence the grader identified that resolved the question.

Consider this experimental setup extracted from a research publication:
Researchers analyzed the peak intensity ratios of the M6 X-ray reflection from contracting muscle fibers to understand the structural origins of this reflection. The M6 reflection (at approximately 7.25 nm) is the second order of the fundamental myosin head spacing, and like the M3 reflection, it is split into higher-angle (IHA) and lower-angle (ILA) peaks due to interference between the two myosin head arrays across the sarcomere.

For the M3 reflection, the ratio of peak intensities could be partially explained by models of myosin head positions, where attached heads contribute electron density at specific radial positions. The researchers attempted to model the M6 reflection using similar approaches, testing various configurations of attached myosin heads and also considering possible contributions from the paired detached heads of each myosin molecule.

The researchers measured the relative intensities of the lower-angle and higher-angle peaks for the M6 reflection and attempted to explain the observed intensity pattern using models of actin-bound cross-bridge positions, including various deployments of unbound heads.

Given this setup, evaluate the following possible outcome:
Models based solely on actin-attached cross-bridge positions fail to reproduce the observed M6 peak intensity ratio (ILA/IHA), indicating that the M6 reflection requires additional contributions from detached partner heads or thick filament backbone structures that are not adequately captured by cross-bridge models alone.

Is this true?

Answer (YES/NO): NO